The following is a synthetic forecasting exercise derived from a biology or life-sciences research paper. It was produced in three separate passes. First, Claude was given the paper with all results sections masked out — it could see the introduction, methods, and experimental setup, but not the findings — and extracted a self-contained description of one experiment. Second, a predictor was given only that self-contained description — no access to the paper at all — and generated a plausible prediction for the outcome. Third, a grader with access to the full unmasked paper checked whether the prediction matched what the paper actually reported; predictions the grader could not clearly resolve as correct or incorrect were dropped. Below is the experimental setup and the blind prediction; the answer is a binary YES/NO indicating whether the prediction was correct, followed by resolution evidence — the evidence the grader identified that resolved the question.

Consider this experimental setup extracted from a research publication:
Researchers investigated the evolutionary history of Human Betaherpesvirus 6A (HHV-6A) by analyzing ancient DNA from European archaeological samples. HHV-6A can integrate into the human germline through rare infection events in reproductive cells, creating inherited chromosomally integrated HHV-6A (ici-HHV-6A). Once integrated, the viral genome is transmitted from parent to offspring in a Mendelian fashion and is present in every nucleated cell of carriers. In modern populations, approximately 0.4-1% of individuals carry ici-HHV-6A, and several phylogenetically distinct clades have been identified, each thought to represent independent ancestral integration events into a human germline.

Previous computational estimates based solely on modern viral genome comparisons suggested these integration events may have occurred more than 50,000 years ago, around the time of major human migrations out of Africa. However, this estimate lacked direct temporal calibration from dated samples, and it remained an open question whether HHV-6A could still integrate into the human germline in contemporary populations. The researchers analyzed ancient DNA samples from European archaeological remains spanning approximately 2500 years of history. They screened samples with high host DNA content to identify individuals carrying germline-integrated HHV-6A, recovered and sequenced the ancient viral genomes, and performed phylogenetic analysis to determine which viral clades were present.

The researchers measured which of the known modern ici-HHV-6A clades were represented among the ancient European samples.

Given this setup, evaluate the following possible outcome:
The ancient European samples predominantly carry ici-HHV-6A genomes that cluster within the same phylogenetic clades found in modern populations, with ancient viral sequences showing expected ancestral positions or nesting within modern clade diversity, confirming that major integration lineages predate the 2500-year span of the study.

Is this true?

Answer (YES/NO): YES